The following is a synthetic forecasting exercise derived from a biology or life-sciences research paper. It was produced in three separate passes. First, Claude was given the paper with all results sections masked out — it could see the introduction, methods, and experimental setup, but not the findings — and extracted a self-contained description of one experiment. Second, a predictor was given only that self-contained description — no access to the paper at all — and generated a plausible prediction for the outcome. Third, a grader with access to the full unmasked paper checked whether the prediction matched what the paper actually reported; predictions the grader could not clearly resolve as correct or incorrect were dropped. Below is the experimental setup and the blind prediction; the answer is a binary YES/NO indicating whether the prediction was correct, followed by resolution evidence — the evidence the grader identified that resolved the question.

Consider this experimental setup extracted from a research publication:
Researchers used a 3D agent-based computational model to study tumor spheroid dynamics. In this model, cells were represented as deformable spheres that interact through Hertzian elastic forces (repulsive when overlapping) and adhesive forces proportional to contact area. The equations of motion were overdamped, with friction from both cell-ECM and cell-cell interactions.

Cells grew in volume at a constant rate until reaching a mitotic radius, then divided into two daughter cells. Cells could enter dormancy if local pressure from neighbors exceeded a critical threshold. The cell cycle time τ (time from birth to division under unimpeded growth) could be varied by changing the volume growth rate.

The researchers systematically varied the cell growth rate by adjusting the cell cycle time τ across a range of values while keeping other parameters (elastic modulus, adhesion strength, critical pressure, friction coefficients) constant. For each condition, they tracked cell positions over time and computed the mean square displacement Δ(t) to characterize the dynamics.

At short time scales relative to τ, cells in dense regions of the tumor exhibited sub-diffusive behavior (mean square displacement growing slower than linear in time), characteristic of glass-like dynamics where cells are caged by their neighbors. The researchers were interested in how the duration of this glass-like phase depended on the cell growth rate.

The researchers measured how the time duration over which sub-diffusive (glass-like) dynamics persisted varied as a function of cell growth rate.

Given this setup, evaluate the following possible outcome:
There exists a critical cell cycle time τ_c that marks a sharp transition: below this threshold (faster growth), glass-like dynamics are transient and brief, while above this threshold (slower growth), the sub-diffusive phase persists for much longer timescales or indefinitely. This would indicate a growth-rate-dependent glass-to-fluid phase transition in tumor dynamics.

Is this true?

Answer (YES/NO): NO